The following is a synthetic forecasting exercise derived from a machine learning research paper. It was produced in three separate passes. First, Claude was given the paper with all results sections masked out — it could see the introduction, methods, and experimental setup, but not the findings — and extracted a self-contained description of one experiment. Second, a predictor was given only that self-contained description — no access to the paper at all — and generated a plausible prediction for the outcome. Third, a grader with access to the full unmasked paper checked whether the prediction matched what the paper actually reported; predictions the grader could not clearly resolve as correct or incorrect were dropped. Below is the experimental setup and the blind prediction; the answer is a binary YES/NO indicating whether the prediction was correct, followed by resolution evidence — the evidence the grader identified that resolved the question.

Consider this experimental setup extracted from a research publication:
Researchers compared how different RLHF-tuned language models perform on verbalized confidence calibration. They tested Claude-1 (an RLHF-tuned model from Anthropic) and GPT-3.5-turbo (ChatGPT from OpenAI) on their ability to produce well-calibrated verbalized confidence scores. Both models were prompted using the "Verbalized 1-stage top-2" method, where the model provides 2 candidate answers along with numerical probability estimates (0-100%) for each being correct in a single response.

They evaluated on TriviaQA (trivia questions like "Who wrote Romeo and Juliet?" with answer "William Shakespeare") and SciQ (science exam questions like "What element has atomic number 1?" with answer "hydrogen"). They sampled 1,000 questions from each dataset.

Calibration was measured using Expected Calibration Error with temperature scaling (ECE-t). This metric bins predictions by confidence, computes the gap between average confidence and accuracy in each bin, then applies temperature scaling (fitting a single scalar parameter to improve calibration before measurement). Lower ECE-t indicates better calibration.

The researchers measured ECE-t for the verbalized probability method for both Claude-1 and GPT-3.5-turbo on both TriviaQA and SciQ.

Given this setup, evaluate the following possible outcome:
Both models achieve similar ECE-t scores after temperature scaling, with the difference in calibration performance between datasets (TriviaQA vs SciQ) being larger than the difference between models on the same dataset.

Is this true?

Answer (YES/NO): NO